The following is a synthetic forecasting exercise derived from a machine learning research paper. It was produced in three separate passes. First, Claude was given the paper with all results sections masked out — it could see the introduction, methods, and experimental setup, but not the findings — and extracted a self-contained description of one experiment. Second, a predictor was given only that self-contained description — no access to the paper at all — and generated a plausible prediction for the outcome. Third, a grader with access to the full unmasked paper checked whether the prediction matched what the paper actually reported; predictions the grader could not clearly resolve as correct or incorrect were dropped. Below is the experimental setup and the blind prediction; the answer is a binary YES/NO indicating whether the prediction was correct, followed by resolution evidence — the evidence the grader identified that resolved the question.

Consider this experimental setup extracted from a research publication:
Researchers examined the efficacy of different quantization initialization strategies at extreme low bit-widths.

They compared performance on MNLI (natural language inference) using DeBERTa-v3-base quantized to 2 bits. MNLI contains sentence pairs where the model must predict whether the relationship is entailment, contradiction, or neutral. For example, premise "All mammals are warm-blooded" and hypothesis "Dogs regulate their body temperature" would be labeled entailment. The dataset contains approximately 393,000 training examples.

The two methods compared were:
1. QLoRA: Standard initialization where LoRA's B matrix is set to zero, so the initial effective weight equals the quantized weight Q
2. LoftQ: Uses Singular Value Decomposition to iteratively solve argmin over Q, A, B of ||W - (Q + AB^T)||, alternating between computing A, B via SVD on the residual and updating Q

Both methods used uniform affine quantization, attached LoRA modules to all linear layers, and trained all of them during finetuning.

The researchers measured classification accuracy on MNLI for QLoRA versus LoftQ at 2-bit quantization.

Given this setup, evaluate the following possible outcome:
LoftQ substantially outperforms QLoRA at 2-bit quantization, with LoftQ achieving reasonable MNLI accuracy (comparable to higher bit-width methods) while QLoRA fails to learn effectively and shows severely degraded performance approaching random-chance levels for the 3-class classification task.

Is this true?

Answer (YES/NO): NO